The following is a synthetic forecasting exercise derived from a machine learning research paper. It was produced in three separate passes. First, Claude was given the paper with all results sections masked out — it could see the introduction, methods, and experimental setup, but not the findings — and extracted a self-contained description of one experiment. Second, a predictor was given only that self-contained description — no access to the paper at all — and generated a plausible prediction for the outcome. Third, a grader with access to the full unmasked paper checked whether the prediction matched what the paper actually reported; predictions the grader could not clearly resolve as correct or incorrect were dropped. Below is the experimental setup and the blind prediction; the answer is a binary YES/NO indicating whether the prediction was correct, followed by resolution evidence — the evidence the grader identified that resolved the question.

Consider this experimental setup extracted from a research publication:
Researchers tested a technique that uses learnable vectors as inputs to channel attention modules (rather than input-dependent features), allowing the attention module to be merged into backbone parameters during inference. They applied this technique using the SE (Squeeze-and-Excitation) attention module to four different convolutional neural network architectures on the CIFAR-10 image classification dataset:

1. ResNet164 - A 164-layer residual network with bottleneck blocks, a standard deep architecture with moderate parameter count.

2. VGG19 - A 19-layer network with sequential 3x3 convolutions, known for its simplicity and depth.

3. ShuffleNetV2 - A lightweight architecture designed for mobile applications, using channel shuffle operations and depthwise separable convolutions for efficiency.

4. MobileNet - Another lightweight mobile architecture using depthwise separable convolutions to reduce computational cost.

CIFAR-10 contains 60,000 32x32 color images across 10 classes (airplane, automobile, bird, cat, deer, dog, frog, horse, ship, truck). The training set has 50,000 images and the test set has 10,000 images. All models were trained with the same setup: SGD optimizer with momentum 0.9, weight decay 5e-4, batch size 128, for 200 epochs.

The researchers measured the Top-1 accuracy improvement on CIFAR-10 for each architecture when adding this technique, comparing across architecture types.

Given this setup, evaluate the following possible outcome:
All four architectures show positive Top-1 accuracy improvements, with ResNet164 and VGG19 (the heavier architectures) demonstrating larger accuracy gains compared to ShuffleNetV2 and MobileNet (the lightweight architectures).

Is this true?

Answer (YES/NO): NO